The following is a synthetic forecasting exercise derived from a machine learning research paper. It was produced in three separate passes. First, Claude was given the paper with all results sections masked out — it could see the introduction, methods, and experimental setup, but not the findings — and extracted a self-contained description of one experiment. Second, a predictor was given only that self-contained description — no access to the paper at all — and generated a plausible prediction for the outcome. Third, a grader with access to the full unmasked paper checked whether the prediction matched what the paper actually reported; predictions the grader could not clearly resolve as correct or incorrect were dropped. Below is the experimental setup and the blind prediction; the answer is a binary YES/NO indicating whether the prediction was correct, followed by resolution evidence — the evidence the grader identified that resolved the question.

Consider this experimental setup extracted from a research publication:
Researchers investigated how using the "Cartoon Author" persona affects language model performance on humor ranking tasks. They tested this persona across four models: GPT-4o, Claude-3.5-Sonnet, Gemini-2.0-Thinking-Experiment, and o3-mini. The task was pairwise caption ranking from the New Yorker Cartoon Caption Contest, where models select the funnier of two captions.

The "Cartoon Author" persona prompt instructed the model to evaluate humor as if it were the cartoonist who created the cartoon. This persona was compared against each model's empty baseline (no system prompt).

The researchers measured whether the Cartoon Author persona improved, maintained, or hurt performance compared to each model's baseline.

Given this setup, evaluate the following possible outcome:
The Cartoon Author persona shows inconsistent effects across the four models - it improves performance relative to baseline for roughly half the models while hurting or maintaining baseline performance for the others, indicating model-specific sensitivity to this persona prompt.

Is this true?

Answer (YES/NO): NO